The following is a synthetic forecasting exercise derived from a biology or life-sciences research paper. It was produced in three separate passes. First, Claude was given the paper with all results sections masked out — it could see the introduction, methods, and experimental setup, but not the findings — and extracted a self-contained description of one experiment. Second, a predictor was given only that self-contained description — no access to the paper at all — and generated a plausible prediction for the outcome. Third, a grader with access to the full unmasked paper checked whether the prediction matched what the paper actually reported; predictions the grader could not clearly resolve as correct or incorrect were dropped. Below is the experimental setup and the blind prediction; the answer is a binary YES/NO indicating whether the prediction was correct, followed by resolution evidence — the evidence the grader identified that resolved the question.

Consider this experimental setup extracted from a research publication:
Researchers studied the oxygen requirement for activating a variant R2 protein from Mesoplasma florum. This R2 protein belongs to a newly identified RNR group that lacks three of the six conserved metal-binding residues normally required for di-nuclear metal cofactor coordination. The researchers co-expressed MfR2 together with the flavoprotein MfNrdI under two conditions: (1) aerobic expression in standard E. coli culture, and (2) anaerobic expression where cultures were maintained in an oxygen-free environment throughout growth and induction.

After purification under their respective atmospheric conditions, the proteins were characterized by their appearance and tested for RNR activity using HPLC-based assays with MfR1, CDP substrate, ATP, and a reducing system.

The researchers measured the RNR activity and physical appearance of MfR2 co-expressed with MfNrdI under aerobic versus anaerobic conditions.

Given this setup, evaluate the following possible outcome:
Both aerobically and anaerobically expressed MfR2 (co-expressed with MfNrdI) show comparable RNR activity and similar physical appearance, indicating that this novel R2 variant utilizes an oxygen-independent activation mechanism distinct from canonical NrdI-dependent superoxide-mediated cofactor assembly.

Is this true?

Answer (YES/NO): NO